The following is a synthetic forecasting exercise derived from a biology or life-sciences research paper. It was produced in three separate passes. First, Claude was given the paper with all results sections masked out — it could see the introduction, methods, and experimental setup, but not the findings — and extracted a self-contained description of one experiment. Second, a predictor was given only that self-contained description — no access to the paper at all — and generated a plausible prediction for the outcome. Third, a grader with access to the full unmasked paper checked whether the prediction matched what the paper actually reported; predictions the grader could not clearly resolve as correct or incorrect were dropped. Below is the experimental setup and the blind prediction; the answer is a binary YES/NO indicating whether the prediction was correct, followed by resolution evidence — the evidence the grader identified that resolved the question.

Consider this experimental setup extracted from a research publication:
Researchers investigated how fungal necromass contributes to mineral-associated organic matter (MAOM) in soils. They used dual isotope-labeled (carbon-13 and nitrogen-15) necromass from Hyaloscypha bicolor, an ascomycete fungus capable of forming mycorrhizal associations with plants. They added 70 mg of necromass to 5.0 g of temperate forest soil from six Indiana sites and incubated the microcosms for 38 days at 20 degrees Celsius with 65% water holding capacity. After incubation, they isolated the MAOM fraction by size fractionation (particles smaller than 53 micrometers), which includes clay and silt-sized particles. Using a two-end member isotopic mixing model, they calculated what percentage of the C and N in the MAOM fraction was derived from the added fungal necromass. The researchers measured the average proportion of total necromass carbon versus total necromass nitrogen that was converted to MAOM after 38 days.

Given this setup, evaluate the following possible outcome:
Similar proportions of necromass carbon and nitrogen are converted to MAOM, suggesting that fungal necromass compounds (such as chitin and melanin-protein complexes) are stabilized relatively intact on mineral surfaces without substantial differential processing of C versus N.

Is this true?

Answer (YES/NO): NO